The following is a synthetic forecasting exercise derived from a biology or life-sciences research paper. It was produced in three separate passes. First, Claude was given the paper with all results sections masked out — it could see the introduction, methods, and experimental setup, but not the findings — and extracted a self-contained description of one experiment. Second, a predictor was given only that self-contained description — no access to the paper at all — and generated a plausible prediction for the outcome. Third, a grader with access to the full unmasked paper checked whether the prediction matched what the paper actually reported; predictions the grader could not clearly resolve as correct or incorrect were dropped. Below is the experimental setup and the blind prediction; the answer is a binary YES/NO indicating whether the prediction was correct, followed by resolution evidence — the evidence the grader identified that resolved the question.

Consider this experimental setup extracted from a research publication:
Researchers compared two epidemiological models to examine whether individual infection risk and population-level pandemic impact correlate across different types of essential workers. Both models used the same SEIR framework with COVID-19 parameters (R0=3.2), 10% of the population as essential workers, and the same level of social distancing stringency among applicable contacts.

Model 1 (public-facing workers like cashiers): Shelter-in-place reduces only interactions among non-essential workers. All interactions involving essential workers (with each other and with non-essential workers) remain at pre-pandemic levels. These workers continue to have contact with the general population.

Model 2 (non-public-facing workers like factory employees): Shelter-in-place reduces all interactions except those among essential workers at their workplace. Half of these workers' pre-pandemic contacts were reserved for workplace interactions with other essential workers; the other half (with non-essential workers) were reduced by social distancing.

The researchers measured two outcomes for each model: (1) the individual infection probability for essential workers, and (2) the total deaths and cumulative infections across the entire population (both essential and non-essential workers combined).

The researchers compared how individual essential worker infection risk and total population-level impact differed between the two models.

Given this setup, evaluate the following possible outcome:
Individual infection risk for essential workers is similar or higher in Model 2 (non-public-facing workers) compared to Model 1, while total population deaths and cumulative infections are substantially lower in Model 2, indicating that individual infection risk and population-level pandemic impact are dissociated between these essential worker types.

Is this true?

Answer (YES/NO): YES